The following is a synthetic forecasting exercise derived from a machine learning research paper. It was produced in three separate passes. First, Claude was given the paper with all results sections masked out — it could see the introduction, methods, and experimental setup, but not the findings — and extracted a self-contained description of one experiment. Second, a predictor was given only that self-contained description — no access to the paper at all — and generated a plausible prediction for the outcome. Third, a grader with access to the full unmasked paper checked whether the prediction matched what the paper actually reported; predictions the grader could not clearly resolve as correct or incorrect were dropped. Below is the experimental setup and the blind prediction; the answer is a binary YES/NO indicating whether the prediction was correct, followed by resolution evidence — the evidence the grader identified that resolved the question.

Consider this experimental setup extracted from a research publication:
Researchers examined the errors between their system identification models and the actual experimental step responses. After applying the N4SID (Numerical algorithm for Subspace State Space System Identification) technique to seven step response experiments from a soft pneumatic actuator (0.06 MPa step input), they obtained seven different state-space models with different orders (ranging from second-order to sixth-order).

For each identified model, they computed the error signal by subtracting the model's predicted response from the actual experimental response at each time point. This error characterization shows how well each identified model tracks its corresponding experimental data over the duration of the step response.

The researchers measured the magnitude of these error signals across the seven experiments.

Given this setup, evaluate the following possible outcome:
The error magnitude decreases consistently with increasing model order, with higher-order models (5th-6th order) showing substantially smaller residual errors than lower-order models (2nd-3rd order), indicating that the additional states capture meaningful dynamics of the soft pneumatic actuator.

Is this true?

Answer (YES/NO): NO